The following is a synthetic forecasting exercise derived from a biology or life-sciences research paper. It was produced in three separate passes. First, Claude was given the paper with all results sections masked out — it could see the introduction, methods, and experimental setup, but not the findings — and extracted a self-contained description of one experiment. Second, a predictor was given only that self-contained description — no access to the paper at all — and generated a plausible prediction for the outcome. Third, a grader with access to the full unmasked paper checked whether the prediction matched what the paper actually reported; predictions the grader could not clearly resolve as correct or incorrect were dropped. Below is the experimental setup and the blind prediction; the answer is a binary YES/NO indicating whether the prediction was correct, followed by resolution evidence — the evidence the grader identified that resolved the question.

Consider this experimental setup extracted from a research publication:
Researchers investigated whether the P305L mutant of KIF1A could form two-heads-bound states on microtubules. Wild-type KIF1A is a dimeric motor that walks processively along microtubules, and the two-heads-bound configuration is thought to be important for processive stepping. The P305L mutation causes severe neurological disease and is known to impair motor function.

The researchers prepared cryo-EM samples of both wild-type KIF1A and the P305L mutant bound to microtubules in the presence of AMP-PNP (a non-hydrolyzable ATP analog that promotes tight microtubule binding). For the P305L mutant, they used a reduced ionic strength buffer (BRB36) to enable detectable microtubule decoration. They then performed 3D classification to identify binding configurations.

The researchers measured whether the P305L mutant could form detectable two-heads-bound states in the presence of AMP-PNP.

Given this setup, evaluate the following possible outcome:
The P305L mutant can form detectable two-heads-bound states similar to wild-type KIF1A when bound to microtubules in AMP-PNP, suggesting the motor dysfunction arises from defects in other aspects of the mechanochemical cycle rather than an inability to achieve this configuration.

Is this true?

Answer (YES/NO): YES